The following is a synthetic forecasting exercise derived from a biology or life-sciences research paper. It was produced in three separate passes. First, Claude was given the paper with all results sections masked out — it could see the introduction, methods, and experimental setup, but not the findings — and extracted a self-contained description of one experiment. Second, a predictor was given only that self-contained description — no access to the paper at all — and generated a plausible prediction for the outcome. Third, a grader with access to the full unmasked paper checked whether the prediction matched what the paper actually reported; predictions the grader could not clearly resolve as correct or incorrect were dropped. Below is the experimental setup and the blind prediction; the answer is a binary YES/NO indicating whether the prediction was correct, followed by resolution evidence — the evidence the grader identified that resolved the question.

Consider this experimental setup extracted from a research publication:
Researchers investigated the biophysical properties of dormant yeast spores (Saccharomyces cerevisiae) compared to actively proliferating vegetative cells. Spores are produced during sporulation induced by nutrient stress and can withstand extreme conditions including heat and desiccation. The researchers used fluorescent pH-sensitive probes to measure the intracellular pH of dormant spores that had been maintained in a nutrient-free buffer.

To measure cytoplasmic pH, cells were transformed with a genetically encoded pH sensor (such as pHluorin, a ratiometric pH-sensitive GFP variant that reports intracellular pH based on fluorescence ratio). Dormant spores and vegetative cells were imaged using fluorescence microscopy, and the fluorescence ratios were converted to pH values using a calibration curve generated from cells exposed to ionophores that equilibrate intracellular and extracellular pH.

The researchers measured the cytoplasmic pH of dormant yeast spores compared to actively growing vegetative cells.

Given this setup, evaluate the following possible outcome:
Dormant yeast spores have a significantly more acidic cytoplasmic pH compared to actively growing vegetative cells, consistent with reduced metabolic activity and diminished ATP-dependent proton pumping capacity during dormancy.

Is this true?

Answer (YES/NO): YES